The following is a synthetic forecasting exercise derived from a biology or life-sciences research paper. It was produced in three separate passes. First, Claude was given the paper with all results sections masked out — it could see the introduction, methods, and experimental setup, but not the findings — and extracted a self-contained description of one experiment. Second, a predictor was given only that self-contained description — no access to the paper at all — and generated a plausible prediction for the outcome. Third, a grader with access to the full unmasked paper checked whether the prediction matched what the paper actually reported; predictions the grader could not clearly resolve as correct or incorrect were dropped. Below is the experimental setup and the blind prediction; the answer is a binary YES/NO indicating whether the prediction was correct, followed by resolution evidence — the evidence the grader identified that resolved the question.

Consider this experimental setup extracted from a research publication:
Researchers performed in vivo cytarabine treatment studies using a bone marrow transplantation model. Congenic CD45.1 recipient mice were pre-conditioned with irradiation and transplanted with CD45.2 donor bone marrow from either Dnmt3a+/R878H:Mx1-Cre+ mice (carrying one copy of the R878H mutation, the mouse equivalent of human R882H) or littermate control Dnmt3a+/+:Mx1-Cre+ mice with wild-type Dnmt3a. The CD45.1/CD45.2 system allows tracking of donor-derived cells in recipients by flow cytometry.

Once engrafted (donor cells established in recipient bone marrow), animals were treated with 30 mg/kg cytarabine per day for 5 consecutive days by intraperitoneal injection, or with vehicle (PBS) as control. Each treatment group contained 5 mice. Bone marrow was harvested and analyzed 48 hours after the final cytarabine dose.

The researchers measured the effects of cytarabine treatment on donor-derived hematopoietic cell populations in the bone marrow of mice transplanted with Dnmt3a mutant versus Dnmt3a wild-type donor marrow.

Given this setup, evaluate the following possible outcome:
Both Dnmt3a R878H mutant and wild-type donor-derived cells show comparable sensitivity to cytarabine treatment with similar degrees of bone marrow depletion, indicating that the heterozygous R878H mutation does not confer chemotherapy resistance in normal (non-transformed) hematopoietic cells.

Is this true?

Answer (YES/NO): NO